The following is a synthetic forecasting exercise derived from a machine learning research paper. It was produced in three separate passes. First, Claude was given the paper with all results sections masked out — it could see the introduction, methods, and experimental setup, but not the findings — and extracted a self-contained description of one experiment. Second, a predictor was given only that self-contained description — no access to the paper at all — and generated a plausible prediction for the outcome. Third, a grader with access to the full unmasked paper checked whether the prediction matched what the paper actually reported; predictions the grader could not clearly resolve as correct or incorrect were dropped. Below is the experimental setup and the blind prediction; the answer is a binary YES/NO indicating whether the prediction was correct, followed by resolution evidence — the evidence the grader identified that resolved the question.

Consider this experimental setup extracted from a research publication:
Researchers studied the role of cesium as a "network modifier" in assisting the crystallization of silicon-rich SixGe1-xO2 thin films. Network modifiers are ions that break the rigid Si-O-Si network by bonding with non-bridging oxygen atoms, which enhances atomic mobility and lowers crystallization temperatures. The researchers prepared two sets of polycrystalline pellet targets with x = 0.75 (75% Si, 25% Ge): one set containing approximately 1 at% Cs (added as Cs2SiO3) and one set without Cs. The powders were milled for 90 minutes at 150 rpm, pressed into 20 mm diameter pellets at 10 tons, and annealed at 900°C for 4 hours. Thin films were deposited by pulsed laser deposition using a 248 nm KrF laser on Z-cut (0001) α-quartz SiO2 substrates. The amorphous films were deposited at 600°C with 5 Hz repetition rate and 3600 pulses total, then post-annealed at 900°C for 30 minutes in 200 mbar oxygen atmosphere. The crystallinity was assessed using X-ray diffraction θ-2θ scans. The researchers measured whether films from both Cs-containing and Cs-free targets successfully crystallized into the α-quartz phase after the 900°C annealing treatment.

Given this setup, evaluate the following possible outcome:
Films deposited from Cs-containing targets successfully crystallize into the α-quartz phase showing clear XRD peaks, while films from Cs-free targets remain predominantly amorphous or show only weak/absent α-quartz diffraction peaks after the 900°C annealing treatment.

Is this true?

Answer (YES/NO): NO